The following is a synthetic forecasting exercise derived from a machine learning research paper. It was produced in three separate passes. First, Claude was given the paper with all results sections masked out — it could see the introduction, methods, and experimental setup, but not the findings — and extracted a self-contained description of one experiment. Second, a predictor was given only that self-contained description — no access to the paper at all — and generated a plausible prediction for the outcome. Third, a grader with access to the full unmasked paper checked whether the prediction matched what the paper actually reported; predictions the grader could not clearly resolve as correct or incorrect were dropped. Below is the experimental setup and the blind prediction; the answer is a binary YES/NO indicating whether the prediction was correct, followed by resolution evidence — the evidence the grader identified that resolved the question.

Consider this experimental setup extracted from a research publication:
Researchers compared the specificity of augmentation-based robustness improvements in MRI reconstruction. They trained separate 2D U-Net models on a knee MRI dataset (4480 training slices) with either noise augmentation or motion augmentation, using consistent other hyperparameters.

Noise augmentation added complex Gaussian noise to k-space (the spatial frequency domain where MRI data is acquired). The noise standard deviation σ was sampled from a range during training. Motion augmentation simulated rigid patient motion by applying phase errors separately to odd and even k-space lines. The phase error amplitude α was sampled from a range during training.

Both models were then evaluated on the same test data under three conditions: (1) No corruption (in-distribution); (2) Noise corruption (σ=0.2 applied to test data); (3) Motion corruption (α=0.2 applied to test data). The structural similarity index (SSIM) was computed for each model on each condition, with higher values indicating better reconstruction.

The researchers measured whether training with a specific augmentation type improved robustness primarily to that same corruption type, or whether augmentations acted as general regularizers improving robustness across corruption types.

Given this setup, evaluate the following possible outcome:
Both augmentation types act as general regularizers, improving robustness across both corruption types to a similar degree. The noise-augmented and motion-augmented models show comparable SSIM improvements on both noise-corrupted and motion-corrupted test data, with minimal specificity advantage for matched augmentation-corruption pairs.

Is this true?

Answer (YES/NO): NO